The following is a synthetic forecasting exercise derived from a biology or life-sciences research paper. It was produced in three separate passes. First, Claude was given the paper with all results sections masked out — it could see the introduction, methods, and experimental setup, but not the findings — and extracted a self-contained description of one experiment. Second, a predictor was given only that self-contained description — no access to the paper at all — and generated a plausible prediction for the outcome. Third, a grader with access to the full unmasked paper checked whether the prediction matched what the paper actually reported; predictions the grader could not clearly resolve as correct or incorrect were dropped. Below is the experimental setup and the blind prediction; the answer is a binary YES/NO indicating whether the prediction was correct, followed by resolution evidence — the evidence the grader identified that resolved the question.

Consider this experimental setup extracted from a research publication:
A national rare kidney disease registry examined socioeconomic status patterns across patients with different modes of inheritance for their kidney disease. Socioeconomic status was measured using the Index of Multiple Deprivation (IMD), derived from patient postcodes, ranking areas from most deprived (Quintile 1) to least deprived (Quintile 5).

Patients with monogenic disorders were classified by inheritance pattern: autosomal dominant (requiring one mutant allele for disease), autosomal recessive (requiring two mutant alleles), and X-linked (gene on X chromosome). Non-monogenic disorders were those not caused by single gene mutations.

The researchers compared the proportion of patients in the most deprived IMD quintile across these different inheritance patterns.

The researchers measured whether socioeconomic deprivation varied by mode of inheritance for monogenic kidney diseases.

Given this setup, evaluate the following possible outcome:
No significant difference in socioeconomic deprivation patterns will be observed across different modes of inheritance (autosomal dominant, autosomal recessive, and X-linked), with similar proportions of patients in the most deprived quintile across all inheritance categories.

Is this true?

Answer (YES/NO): NO